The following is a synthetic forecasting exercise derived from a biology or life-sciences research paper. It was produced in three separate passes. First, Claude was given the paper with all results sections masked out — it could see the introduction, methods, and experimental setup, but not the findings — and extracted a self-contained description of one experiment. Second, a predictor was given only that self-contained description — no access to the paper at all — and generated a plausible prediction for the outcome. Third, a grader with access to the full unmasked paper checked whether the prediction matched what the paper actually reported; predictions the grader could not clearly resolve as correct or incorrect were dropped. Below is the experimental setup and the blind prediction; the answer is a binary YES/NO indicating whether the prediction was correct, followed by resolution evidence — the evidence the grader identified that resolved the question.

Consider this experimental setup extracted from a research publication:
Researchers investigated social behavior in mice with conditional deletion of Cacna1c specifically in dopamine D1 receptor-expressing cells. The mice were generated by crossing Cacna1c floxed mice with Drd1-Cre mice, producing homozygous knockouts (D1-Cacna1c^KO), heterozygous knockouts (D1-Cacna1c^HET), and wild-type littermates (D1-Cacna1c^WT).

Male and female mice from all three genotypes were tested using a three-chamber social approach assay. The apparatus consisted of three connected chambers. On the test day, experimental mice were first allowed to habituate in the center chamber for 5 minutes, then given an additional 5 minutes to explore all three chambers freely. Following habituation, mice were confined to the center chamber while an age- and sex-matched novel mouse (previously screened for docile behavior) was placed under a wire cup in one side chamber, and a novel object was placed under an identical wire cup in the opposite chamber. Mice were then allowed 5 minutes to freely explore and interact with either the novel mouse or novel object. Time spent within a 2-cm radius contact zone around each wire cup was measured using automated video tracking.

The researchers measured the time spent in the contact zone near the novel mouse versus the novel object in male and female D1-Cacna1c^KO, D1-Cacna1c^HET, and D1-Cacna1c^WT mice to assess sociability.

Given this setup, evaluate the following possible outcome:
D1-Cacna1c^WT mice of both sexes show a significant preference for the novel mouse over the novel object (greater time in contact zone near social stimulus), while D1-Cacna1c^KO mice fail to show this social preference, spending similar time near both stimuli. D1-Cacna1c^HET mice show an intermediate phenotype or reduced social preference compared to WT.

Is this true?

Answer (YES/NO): NO